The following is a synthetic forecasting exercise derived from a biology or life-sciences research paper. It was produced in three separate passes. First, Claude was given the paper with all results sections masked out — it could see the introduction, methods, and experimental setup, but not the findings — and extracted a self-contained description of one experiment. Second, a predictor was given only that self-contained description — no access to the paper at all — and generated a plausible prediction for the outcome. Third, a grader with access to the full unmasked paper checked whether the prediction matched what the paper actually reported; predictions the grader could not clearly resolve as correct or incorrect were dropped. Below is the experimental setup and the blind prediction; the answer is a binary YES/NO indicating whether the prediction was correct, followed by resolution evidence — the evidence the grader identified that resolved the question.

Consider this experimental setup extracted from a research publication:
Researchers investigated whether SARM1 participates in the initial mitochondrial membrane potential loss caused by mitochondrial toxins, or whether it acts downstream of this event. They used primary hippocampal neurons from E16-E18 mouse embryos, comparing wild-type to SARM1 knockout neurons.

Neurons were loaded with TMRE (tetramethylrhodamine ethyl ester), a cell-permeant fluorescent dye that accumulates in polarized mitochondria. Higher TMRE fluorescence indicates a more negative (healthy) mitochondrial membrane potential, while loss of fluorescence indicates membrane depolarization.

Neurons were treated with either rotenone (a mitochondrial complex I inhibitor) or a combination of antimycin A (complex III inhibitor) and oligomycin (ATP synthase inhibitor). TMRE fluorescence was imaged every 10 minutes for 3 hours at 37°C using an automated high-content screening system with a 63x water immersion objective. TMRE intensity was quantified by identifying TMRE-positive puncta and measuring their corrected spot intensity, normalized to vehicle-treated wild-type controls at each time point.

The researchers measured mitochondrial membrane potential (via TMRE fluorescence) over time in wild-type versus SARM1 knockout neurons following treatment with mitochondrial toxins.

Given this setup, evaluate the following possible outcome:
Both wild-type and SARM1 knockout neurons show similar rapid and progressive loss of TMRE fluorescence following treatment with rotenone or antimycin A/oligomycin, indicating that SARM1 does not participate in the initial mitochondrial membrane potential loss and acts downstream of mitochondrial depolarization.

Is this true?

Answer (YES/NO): YES